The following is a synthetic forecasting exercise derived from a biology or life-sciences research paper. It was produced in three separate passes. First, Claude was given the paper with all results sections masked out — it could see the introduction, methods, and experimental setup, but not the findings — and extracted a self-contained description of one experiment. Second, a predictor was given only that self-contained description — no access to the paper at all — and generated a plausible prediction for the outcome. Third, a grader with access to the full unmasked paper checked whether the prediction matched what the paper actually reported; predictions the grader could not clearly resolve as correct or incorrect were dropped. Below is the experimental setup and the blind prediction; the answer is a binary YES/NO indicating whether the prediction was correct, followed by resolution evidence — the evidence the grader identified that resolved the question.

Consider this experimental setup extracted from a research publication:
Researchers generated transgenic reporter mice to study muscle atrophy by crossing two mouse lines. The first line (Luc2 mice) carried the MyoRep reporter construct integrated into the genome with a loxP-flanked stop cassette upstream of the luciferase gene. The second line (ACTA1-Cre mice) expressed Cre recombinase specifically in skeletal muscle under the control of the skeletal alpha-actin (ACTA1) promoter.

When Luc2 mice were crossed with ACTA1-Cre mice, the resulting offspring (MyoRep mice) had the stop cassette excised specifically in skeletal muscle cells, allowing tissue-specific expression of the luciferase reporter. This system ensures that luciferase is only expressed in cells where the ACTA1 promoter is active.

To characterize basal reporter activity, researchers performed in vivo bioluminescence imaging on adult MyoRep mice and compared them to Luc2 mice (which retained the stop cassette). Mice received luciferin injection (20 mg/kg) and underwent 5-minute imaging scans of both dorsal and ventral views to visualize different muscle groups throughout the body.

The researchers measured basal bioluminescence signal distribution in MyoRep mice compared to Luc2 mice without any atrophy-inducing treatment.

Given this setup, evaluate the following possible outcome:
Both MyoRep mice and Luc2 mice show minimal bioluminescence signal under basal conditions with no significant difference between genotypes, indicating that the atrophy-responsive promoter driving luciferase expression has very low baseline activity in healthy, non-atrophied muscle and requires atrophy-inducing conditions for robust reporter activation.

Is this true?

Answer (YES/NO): NO